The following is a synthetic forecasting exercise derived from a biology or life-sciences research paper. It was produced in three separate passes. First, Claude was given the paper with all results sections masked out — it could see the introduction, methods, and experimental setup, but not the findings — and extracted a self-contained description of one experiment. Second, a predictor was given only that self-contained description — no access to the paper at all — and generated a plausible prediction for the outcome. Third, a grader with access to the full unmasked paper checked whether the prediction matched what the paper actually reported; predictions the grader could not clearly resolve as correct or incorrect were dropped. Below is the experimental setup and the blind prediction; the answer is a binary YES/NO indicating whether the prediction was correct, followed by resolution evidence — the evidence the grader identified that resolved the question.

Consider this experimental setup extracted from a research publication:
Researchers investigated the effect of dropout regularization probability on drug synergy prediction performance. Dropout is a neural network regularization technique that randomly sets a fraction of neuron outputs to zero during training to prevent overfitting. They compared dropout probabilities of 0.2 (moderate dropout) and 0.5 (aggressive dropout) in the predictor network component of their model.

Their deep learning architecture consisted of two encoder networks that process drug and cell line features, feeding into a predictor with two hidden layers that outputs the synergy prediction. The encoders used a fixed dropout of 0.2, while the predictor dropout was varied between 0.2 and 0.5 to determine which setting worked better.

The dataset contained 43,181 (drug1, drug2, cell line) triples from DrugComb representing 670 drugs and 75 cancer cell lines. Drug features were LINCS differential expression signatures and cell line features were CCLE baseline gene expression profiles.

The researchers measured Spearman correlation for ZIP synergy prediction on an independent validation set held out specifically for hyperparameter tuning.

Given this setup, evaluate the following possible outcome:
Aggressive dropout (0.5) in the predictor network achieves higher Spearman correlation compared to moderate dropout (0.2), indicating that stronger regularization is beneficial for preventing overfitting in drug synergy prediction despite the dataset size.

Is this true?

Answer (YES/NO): YES